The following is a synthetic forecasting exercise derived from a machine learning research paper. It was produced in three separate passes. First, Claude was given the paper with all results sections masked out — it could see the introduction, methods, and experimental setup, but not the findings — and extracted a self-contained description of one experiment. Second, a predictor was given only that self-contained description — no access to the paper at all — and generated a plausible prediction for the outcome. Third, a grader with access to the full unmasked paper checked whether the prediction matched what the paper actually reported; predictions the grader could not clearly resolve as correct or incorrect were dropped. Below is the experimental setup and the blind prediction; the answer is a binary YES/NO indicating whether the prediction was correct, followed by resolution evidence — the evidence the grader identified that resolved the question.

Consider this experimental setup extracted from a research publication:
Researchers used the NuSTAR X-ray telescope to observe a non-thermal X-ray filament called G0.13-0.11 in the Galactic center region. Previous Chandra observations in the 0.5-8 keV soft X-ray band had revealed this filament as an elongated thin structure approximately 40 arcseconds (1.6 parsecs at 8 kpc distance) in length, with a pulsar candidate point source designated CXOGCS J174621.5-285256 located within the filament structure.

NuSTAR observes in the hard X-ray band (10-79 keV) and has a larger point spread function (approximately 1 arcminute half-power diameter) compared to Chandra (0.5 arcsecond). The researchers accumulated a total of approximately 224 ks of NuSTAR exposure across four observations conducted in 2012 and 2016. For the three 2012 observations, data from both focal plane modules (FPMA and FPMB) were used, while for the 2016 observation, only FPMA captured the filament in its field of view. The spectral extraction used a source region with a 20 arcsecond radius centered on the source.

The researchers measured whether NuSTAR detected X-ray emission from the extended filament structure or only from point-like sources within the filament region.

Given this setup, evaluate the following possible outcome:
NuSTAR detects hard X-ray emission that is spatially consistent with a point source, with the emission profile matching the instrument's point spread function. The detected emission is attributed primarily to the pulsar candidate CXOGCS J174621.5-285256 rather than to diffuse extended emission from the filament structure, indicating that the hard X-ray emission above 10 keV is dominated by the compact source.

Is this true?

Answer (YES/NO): YES